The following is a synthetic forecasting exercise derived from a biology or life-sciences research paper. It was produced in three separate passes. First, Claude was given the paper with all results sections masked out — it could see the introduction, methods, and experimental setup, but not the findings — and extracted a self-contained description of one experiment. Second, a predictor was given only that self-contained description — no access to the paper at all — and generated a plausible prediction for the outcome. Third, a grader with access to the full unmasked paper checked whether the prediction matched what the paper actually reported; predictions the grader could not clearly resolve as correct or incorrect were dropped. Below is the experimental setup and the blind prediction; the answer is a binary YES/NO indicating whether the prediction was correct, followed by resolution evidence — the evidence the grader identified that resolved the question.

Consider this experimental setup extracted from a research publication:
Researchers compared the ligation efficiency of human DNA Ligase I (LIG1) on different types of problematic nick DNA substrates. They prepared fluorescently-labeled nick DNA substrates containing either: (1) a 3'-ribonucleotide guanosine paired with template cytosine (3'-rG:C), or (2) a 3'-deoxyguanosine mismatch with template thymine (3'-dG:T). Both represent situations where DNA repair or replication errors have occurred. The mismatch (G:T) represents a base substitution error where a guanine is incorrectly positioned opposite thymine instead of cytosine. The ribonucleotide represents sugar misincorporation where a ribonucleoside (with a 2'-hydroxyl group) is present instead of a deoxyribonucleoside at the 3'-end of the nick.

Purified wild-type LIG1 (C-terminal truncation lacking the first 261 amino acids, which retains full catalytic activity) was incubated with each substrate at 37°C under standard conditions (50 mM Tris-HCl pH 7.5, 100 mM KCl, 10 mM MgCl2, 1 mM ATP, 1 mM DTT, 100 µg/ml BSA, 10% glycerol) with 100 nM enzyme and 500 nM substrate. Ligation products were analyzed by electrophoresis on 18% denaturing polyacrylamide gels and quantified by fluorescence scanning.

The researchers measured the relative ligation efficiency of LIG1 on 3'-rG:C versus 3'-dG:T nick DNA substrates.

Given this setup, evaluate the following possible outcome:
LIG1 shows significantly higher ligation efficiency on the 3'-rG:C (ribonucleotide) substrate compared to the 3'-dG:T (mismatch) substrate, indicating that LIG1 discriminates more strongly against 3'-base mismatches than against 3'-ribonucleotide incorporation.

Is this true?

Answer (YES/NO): YES